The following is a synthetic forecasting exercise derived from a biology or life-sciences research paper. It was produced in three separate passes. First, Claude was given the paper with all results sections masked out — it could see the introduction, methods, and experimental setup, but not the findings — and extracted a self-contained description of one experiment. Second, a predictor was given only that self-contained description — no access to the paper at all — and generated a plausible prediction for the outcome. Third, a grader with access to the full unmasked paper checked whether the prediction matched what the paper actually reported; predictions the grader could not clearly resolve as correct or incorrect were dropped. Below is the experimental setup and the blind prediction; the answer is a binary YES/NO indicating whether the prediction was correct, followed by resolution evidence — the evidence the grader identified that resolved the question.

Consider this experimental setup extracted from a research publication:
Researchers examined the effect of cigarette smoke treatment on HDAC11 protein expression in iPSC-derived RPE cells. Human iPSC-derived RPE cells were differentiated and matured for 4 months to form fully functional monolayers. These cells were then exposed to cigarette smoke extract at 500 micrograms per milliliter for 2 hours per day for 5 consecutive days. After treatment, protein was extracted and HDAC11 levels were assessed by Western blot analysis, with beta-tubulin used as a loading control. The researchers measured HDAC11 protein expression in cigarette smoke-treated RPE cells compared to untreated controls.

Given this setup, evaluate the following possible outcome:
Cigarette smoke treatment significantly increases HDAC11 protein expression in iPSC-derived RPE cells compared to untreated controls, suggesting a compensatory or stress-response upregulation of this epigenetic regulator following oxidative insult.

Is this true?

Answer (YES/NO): YES